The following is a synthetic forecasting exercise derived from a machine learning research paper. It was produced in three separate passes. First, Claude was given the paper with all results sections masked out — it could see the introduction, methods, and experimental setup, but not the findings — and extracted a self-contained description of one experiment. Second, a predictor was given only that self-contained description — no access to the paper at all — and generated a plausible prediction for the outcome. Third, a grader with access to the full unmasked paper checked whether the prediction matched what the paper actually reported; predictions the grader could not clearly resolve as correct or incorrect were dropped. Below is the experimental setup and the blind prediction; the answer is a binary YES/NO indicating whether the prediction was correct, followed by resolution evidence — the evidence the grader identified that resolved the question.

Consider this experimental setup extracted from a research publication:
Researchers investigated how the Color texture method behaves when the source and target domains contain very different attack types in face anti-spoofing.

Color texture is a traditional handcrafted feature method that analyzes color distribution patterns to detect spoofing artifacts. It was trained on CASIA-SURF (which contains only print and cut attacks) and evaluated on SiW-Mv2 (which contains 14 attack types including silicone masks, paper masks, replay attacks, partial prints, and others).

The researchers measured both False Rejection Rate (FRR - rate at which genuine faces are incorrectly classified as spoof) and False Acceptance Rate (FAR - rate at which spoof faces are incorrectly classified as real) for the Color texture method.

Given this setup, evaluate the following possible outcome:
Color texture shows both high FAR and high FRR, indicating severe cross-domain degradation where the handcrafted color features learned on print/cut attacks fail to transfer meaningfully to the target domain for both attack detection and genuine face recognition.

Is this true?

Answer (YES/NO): NO